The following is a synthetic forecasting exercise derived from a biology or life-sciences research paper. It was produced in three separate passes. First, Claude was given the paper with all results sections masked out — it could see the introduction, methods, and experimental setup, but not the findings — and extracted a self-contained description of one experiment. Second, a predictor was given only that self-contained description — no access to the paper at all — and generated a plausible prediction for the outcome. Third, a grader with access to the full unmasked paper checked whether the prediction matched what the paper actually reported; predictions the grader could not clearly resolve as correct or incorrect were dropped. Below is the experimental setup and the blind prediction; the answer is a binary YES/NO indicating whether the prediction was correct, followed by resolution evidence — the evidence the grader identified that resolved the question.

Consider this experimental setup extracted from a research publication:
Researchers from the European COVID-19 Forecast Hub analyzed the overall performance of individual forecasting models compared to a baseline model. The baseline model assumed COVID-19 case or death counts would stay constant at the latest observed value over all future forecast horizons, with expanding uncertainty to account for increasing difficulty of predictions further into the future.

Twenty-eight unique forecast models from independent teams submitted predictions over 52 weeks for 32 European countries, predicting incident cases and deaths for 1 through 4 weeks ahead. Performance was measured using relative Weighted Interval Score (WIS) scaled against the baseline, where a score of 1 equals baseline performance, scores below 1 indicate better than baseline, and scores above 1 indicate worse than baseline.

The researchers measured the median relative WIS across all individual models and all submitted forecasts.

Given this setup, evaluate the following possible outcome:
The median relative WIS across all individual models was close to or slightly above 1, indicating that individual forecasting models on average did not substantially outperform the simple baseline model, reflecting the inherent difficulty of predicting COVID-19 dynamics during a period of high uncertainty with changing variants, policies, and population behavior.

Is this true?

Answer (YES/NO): YES